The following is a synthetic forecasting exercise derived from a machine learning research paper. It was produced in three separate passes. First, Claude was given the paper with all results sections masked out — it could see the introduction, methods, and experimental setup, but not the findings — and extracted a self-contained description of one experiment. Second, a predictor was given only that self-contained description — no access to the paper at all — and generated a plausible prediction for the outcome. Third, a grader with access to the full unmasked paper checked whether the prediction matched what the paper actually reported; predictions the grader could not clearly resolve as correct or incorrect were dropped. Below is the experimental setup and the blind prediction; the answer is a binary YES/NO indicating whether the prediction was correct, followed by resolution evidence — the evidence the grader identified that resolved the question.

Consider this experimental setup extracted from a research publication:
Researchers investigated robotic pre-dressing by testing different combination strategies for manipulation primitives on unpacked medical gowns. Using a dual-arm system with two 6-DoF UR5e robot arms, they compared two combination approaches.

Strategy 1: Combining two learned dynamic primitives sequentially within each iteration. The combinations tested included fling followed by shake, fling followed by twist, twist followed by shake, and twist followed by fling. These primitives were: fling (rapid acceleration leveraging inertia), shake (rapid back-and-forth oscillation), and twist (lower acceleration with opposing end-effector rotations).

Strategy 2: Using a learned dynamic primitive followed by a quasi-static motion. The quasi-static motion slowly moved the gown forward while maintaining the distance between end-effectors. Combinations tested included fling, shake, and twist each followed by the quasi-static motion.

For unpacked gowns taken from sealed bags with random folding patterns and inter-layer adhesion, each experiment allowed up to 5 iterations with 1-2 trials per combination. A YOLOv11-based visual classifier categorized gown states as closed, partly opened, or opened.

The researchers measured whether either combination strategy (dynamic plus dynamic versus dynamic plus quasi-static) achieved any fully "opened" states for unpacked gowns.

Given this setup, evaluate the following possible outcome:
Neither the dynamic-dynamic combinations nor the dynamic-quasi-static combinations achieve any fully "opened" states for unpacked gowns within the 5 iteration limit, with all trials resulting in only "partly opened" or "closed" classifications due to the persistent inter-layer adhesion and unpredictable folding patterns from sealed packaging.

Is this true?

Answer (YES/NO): YES